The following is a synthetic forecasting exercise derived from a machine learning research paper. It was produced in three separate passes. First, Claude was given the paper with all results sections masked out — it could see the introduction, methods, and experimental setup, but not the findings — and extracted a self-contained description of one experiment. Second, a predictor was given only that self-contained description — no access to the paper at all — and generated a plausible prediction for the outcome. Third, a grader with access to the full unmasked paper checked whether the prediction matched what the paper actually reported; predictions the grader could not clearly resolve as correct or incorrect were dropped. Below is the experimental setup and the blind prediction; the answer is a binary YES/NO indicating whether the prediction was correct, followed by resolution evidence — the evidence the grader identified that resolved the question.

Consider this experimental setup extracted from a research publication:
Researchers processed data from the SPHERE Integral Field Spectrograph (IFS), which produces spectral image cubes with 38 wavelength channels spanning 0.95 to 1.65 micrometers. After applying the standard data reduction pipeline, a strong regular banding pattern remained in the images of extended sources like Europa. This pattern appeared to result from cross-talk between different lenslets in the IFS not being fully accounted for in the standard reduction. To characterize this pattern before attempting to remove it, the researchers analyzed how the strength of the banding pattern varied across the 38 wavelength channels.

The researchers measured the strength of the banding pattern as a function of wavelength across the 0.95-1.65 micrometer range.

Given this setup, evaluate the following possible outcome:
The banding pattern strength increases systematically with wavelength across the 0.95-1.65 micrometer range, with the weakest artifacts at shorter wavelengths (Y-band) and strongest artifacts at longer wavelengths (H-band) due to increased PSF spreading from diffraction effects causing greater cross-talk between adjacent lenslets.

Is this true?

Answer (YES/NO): NO